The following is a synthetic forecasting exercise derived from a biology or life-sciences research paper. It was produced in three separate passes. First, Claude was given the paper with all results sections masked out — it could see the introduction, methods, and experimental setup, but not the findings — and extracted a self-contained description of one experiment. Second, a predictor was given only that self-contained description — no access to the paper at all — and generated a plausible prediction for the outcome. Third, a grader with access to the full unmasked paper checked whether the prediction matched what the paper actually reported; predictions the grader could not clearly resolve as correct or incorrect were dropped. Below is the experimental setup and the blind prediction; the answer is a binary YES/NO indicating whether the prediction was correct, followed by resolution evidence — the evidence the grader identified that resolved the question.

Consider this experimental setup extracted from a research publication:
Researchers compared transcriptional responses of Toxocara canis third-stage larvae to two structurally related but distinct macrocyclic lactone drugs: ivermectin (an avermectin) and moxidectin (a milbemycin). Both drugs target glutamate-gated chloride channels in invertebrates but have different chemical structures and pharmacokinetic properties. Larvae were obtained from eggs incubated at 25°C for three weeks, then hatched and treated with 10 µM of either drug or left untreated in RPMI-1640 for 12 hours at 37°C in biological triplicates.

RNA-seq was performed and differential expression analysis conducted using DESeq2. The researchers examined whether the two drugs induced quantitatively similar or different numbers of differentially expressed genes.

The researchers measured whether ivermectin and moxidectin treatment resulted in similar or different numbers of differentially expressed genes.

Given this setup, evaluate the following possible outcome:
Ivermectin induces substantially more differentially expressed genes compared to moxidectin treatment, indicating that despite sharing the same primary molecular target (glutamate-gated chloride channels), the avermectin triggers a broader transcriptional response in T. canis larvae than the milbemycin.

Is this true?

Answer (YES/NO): NO